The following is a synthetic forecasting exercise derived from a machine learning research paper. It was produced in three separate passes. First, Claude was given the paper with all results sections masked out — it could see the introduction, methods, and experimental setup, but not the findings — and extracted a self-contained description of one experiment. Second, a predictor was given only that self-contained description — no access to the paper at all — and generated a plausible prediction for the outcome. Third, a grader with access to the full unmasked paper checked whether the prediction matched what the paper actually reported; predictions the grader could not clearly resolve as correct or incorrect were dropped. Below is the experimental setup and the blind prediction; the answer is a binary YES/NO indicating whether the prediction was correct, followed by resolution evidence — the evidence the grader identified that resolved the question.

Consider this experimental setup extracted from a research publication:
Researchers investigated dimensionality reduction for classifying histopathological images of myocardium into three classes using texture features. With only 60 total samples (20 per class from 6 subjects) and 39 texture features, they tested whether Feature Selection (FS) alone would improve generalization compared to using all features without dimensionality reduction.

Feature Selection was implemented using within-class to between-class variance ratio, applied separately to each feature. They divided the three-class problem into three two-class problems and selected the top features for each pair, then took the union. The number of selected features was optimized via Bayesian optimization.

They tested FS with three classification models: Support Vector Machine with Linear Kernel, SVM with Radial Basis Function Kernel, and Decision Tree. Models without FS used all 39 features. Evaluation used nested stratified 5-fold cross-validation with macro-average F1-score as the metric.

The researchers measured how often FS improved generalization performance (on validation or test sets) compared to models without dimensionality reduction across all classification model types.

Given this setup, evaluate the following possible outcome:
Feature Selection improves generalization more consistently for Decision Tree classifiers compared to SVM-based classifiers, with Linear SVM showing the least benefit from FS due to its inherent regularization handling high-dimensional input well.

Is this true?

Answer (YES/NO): NO